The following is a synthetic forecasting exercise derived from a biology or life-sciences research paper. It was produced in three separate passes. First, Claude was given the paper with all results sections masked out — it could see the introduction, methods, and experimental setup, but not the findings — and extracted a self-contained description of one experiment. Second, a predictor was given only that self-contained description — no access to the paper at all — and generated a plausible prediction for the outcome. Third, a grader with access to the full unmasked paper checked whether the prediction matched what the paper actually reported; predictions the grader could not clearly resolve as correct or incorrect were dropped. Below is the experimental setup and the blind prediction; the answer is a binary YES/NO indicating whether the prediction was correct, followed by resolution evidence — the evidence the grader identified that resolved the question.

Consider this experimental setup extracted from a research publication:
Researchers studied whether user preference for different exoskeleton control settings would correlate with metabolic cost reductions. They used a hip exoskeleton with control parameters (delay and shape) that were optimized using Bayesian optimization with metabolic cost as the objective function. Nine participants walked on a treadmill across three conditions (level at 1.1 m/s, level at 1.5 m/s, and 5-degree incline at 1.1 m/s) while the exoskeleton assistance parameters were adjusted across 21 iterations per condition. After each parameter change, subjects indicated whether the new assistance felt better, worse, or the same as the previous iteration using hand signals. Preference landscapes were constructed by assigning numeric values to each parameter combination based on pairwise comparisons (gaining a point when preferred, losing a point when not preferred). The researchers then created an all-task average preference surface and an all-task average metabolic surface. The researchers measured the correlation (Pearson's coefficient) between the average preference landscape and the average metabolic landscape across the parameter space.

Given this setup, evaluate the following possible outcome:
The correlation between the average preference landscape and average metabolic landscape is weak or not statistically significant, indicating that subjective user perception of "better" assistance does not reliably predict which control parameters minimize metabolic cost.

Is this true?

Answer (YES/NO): NO